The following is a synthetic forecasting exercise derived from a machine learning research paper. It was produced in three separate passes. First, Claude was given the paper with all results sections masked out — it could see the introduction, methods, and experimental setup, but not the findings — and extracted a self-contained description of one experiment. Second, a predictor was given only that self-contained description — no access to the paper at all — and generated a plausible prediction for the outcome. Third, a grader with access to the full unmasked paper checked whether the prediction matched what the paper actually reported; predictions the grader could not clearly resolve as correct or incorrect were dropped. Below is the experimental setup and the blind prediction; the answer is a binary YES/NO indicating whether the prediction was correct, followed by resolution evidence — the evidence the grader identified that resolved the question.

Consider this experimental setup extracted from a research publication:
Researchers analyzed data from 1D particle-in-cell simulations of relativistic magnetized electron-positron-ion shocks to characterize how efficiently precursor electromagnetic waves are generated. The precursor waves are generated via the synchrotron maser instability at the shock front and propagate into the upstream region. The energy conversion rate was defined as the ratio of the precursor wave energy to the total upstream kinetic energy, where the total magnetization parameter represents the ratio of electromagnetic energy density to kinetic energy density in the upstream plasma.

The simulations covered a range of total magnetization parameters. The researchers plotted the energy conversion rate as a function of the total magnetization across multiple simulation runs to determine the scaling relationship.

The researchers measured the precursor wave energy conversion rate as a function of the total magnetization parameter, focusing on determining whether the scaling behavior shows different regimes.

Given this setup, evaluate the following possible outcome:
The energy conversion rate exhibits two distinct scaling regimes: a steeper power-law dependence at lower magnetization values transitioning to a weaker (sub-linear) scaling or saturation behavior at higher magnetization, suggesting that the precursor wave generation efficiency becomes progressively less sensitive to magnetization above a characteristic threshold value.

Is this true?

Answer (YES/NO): NO